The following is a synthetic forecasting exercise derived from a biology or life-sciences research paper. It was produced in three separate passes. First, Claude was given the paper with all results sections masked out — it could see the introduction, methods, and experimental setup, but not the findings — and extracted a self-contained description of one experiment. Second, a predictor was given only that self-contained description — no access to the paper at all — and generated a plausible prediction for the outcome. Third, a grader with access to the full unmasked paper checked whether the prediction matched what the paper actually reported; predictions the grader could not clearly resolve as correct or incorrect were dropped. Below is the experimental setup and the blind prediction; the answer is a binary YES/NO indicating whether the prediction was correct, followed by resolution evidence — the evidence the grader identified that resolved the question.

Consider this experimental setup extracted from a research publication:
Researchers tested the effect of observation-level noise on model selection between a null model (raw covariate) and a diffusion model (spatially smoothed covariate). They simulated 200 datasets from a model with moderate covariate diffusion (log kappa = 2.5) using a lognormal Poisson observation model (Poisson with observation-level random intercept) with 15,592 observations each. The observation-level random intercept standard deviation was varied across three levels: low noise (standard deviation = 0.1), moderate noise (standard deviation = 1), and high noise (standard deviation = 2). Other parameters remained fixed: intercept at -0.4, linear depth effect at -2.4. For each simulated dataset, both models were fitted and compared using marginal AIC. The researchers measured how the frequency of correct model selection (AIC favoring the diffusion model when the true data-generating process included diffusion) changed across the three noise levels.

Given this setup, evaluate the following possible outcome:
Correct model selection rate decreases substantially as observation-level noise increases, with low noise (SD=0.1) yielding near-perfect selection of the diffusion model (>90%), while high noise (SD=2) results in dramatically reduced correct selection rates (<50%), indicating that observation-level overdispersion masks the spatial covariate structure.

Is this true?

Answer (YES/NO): NO